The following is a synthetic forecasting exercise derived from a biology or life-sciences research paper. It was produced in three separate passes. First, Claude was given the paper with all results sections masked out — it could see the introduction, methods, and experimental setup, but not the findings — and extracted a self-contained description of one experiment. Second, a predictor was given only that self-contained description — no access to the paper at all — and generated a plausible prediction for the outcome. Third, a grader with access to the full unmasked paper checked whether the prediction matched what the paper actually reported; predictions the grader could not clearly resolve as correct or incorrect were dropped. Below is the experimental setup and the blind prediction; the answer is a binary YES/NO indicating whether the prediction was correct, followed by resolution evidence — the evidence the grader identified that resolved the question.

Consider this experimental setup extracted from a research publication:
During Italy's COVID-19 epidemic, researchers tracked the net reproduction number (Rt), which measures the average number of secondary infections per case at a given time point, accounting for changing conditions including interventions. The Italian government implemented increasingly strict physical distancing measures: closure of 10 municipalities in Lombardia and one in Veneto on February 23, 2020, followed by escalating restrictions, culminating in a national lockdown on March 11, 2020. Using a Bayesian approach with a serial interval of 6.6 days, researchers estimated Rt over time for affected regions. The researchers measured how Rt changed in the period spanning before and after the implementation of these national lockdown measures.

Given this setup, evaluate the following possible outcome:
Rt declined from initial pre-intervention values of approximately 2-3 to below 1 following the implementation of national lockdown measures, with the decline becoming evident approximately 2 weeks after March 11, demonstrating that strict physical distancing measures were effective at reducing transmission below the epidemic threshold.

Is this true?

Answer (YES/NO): NO